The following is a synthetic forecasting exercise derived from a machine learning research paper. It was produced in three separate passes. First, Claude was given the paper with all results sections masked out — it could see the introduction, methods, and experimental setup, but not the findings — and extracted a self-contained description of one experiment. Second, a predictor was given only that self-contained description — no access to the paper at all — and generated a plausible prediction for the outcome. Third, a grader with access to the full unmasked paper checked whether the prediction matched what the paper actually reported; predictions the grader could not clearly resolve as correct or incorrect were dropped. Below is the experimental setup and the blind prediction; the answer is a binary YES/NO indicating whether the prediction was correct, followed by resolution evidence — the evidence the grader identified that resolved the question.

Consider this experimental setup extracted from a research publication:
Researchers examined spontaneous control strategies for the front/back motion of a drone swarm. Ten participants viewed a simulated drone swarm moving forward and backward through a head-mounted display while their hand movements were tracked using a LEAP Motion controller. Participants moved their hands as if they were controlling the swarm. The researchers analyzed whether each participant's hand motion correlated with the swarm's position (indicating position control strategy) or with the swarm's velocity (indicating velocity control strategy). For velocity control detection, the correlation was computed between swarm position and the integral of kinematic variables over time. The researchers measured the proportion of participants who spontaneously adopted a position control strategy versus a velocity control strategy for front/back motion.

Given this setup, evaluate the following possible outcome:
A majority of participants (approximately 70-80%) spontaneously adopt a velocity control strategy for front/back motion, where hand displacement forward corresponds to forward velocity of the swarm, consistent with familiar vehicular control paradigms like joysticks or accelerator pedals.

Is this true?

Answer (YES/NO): NO